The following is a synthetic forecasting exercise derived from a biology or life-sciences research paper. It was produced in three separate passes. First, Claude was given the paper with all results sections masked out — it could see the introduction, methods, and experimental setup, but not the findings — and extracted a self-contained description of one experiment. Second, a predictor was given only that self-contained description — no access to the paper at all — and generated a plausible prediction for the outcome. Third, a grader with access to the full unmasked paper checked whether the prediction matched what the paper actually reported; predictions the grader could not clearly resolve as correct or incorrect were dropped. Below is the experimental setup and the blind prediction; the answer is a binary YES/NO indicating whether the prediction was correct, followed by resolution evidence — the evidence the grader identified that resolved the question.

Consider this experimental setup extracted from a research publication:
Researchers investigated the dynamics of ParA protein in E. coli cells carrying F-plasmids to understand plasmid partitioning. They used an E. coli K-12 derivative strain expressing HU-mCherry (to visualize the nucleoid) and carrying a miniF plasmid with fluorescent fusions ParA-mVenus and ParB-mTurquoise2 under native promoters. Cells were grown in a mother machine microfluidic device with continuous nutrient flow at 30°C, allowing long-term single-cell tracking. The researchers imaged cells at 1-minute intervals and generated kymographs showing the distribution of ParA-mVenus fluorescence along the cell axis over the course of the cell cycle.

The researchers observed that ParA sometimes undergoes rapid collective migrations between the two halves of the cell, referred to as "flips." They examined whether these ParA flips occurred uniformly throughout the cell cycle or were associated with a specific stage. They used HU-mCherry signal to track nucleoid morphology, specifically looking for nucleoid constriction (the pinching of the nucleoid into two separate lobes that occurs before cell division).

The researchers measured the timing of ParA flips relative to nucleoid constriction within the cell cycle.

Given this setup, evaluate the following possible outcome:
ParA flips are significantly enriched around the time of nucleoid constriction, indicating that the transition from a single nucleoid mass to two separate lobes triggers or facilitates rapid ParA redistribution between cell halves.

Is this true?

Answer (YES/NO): YES